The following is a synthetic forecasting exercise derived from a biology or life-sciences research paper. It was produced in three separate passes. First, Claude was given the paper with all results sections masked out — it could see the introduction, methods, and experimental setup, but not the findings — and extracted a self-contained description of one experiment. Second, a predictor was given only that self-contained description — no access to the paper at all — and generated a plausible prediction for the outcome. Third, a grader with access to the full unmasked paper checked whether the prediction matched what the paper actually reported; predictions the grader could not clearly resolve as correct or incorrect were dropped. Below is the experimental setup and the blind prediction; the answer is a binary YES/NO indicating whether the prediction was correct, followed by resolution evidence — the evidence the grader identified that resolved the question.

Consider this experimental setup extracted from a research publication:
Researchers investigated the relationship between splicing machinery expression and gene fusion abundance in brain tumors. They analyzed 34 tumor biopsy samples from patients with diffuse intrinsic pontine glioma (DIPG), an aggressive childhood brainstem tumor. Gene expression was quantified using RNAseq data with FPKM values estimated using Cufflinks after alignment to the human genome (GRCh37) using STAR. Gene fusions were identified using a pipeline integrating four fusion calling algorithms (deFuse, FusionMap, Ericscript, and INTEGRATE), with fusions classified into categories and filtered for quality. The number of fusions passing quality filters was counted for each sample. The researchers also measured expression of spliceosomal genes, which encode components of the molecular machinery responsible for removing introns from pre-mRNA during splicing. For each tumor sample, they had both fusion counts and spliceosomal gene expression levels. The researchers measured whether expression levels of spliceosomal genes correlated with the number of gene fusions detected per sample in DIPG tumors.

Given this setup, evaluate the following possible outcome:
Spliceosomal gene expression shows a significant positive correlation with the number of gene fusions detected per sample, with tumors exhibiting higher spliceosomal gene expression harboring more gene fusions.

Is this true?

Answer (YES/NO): YES